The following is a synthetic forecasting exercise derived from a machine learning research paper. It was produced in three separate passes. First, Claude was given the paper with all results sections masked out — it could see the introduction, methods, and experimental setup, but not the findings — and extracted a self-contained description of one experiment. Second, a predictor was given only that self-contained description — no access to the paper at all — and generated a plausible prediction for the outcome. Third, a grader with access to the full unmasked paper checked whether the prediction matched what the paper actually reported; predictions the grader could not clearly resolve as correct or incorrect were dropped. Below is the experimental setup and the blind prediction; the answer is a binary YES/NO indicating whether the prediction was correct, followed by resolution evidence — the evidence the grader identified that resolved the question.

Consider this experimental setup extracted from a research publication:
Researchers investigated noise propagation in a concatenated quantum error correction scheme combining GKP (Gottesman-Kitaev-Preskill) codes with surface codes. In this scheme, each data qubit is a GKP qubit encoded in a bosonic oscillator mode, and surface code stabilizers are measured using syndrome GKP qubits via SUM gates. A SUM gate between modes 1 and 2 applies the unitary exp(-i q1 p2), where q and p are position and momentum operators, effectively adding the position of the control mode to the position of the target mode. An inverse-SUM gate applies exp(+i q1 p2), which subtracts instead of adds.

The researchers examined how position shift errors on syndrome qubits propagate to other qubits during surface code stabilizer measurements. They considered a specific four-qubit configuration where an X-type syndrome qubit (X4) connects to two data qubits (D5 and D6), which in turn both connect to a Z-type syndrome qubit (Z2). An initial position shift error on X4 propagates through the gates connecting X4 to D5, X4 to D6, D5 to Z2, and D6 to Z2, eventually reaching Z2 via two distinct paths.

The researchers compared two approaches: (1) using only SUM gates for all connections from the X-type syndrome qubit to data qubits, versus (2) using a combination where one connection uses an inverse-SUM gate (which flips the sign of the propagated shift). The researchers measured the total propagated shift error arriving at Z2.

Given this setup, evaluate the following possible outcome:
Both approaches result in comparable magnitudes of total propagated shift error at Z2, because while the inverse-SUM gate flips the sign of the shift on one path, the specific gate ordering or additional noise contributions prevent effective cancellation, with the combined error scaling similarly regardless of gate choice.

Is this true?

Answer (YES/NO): NO